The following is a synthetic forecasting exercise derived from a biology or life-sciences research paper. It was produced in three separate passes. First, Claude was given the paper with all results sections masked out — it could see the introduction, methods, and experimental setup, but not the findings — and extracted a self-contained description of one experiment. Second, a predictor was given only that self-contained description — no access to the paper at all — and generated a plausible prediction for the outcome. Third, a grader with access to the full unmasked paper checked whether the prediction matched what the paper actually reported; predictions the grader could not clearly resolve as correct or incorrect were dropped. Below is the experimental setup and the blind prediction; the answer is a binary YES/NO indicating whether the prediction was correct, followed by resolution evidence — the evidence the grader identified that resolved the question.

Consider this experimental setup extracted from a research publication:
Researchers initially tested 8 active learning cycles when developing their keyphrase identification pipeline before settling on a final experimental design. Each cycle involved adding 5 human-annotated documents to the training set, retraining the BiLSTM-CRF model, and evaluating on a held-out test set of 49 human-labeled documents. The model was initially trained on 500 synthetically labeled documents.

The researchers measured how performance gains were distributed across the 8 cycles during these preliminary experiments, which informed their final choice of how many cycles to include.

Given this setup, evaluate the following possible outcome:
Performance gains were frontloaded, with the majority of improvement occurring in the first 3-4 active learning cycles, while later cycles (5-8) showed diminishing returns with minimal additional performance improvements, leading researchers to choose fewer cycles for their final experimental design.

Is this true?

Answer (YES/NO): YES